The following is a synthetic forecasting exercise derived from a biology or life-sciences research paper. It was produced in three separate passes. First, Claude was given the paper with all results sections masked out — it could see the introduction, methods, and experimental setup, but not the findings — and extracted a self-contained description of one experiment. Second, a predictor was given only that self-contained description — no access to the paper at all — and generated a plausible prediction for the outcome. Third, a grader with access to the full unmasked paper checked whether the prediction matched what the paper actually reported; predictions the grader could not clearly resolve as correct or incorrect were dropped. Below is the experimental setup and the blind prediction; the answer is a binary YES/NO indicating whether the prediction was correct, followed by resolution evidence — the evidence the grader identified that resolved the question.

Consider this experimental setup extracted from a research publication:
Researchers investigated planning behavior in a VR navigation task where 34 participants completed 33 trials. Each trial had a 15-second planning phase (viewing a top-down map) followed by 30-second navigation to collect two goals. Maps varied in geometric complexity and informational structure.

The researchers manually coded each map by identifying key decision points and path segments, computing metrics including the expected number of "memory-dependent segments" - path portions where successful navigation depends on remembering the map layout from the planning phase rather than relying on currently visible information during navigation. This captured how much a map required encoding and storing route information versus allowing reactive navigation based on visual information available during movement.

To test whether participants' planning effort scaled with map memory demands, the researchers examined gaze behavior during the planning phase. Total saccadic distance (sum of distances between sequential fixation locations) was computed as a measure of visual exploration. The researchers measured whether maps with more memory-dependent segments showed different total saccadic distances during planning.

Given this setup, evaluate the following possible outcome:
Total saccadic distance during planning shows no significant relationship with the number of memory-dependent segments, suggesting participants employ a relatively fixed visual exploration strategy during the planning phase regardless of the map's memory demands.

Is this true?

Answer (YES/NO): NO